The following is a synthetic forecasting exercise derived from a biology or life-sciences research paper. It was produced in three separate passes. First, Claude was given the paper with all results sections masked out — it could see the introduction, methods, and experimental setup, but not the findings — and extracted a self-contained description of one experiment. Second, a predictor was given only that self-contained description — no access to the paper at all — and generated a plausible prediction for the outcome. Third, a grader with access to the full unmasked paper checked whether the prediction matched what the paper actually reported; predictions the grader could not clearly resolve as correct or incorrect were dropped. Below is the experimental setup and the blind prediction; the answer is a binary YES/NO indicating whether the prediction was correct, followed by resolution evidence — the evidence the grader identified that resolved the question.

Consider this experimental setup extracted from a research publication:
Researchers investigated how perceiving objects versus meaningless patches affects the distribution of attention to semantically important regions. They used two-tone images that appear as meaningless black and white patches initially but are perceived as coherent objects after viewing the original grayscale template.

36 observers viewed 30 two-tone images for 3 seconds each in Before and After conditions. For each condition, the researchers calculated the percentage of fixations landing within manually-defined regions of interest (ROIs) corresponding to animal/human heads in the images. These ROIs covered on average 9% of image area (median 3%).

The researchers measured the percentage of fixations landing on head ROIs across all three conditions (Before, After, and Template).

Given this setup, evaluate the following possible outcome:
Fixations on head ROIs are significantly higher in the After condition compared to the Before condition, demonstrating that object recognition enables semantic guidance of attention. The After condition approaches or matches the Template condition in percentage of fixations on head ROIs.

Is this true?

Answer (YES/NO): NO